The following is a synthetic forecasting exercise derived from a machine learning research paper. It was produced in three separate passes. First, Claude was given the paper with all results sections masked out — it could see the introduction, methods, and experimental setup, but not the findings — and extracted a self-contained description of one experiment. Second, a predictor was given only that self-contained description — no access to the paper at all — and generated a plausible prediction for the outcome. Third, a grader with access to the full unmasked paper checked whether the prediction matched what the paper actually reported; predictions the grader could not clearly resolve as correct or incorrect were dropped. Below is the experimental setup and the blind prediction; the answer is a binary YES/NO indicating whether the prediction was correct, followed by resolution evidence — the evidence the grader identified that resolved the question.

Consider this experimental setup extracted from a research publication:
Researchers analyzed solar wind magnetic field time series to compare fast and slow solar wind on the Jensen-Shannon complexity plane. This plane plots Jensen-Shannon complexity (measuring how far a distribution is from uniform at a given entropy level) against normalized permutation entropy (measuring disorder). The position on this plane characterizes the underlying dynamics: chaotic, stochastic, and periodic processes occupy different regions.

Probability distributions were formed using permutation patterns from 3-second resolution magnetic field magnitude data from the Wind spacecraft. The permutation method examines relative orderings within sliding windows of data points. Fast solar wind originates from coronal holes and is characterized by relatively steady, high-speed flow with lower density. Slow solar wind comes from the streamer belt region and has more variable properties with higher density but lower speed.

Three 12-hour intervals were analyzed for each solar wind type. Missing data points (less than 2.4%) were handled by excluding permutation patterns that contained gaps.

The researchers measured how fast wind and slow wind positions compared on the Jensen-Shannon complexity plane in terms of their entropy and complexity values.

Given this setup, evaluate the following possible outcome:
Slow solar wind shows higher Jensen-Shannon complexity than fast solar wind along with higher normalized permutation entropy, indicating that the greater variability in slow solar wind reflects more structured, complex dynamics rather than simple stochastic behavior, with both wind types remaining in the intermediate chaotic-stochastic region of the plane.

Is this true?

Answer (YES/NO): NO